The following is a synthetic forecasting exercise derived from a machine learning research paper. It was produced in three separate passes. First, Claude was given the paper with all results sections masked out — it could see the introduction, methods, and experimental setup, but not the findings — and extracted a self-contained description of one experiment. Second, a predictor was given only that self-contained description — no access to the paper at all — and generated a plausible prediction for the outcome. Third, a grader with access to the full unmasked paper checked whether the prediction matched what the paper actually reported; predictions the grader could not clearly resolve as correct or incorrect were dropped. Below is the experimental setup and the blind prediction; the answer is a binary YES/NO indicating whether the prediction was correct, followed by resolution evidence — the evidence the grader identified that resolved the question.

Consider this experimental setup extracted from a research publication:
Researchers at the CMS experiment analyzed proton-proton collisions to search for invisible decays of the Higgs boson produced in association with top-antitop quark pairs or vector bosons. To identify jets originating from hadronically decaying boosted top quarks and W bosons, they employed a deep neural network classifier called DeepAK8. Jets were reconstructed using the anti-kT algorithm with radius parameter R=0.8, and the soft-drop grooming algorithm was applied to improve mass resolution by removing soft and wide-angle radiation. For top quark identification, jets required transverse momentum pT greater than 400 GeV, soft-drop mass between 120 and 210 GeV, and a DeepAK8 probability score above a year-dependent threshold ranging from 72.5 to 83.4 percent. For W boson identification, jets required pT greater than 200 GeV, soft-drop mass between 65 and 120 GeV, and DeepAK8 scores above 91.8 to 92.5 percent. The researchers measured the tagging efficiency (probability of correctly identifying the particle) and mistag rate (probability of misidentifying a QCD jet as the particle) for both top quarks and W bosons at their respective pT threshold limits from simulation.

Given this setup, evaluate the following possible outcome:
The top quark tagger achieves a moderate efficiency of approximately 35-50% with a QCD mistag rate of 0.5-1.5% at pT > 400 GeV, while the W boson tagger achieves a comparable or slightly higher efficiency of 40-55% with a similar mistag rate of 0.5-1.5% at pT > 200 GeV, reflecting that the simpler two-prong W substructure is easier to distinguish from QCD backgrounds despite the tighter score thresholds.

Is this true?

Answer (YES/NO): NO